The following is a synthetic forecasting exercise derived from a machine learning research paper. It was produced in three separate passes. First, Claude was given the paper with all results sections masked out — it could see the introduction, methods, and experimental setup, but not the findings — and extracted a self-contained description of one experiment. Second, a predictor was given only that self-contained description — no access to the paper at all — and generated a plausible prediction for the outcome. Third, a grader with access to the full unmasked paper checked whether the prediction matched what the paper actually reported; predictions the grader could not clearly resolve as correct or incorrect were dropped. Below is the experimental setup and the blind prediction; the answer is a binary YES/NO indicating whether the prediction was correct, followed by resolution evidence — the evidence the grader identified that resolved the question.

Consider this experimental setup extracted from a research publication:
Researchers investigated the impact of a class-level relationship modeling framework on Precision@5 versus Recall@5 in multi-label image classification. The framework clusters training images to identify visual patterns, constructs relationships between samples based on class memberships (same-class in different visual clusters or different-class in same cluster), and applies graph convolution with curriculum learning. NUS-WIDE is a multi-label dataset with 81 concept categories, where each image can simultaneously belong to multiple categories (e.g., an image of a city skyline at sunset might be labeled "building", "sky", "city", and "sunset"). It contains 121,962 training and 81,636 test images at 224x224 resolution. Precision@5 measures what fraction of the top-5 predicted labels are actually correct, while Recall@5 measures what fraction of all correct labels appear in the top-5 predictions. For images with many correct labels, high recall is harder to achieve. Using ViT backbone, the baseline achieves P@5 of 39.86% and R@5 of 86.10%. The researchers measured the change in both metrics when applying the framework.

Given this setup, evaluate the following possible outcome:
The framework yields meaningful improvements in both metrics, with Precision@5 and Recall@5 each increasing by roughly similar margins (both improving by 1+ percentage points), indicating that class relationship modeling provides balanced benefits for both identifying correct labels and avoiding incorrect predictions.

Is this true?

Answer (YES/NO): YES